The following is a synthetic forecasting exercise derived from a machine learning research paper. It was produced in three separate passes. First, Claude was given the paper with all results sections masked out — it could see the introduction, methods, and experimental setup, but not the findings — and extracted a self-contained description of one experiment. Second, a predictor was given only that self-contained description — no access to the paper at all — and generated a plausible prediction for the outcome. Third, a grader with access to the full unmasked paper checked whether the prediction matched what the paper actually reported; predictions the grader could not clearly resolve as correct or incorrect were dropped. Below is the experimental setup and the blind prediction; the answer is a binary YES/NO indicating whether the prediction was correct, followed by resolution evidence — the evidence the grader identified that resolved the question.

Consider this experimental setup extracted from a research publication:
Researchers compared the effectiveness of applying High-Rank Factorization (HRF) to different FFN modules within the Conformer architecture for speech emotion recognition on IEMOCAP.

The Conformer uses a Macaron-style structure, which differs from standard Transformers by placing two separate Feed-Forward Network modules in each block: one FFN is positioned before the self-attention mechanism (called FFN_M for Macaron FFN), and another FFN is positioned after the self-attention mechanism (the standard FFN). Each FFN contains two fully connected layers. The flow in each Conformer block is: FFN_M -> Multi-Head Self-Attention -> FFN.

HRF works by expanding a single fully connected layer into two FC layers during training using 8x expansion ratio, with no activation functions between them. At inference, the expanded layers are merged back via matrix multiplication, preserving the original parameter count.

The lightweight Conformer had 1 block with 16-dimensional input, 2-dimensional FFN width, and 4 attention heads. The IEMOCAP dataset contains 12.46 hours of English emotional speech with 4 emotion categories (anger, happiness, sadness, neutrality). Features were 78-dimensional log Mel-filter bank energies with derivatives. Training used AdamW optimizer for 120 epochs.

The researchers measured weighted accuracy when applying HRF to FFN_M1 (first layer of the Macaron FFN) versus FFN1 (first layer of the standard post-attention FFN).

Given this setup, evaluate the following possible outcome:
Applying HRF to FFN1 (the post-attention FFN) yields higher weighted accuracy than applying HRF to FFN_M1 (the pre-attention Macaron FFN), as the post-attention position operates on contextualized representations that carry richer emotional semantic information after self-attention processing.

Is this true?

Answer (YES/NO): NO